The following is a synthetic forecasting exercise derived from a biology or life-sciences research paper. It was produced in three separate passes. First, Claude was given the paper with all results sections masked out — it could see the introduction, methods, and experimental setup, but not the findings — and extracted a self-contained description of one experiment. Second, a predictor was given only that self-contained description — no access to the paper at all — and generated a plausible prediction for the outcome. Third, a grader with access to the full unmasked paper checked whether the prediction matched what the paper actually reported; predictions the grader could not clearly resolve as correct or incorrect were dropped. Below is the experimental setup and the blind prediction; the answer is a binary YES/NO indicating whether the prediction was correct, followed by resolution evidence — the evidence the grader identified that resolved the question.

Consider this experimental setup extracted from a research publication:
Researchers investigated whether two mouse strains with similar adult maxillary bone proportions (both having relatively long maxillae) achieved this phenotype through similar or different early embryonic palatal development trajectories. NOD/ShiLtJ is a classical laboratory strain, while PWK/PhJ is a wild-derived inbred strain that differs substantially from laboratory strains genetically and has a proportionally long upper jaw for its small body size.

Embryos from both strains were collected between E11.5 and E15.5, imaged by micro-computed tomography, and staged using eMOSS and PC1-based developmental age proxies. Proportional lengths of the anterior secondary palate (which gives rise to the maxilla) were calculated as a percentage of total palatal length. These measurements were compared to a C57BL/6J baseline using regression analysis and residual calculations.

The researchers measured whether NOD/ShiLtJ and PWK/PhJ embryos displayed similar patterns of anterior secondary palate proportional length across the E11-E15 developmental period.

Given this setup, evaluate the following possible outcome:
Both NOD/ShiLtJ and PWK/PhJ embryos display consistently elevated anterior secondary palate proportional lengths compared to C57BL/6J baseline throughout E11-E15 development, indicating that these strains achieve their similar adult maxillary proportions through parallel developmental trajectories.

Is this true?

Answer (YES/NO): NO